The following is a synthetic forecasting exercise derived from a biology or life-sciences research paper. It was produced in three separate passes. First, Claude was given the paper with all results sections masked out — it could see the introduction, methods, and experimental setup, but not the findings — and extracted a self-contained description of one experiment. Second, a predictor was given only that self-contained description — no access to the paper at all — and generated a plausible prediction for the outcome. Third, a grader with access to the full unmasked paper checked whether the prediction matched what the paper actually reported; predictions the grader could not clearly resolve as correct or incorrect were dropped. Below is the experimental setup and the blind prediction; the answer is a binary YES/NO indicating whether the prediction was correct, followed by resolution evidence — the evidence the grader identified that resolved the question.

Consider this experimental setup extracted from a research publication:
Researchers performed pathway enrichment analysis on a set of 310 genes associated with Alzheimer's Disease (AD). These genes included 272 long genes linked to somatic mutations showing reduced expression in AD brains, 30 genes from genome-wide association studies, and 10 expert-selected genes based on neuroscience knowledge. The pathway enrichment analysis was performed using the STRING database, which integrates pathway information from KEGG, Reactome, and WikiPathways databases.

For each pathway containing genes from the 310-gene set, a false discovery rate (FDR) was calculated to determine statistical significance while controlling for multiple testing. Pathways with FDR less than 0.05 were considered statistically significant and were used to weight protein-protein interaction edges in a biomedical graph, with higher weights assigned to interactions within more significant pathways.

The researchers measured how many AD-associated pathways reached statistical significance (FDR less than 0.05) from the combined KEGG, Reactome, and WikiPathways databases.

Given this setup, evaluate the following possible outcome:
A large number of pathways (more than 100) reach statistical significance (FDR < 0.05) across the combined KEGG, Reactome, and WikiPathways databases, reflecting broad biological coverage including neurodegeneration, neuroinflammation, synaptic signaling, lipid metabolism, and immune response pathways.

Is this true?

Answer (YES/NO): NO